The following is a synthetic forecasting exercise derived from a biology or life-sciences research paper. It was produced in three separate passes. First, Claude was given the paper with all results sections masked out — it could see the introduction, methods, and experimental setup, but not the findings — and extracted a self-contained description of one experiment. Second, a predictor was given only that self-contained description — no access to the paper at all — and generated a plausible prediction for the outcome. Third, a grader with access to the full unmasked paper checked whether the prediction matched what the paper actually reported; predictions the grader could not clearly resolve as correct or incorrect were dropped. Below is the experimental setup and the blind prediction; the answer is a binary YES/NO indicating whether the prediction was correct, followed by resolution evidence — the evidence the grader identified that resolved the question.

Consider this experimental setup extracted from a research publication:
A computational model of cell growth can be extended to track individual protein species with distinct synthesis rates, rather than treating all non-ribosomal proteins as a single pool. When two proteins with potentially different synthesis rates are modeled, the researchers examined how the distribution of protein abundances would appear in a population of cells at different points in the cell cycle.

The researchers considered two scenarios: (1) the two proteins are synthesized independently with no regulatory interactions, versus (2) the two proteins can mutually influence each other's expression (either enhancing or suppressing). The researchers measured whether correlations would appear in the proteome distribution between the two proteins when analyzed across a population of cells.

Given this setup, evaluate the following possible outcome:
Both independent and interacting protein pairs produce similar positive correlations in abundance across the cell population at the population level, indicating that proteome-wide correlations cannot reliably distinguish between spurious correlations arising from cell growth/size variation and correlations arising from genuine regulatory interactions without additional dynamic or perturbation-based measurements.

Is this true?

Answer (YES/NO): NO